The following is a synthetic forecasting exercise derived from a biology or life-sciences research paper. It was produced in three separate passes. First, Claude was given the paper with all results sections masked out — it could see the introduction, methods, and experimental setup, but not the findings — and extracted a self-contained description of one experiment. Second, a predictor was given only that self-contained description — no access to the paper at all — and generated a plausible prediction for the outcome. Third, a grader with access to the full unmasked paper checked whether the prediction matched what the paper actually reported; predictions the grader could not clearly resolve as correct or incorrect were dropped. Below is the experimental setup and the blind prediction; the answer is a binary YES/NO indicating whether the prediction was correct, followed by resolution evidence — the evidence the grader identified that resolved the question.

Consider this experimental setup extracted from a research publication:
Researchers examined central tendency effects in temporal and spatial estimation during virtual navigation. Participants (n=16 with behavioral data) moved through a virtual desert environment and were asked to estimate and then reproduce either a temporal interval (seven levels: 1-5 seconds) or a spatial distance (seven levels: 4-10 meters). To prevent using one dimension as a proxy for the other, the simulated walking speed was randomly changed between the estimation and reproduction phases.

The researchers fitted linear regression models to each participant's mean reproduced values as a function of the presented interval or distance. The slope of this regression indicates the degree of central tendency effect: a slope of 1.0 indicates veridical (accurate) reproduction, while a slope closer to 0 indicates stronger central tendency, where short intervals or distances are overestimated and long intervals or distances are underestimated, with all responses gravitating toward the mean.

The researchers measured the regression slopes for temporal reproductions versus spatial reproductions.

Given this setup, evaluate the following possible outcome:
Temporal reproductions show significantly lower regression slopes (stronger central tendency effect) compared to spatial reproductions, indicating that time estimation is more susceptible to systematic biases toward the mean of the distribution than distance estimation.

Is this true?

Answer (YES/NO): YES